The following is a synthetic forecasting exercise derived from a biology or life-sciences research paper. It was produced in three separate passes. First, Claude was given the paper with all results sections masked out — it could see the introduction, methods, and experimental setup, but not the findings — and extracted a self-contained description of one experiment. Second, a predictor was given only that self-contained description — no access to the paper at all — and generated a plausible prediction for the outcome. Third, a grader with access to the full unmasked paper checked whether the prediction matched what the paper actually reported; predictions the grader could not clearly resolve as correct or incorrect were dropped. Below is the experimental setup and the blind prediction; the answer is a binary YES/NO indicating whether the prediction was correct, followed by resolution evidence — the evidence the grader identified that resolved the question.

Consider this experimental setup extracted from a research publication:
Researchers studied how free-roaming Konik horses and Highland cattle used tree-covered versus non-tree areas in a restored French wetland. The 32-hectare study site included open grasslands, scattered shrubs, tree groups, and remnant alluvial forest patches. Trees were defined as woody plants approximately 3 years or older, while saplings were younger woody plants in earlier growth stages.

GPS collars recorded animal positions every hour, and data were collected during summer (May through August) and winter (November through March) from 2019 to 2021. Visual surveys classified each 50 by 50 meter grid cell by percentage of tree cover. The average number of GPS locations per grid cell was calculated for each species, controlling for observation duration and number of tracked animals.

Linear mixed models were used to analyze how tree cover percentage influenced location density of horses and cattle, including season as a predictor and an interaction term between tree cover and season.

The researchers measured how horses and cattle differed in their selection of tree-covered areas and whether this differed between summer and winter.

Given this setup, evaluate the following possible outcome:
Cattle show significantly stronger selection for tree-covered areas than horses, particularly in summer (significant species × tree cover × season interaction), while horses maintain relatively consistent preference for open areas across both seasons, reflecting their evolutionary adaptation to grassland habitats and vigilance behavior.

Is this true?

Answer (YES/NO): NO